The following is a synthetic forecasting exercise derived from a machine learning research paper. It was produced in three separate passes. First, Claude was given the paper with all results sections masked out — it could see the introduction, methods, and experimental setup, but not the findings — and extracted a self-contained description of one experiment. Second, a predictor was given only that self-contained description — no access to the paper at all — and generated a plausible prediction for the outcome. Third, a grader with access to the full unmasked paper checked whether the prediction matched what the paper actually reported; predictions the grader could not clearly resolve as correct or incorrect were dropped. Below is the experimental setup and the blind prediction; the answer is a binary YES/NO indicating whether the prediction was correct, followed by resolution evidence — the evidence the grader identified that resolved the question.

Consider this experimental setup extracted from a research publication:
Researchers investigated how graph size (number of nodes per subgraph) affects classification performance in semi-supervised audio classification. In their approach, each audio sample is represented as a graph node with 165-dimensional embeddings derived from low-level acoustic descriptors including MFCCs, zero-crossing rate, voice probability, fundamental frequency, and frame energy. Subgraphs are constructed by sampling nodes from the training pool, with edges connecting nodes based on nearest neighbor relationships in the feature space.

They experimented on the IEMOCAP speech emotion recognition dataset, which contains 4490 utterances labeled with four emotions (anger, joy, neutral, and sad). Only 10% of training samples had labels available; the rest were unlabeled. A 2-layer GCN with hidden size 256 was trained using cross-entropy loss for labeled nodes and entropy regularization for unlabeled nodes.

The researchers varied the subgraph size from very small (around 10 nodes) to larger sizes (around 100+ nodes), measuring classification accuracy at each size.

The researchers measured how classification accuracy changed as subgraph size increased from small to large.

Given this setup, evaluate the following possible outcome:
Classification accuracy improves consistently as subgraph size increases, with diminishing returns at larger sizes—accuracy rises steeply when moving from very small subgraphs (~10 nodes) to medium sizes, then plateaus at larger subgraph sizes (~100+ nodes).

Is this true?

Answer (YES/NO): NO